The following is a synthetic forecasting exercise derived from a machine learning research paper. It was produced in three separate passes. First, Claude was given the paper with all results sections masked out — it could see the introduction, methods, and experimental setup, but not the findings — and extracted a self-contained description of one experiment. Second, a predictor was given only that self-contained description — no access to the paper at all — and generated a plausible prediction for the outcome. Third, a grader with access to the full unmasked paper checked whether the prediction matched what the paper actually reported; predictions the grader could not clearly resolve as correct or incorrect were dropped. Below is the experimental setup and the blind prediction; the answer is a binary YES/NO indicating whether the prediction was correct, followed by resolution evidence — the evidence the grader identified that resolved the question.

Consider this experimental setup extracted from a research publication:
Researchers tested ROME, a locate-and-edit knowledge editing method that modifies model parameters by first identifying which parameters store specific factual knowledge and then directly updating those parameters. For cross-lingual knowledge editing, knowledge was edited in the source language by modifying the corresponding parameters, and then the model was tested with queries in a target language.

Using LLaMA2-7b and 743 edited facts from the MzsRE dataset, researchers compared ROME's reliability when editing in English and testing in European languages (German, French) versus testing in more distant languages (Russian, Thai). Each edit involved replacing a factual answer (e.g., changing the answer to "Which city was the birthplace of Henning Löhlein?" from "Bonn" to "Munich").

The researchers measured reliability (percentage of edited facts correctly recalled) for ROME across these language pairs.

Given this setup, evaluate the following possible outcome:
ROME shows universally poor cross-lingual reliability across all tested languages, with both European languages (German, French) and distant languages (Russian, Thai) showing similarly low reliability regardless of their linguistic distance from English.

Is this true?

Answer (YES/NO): NO